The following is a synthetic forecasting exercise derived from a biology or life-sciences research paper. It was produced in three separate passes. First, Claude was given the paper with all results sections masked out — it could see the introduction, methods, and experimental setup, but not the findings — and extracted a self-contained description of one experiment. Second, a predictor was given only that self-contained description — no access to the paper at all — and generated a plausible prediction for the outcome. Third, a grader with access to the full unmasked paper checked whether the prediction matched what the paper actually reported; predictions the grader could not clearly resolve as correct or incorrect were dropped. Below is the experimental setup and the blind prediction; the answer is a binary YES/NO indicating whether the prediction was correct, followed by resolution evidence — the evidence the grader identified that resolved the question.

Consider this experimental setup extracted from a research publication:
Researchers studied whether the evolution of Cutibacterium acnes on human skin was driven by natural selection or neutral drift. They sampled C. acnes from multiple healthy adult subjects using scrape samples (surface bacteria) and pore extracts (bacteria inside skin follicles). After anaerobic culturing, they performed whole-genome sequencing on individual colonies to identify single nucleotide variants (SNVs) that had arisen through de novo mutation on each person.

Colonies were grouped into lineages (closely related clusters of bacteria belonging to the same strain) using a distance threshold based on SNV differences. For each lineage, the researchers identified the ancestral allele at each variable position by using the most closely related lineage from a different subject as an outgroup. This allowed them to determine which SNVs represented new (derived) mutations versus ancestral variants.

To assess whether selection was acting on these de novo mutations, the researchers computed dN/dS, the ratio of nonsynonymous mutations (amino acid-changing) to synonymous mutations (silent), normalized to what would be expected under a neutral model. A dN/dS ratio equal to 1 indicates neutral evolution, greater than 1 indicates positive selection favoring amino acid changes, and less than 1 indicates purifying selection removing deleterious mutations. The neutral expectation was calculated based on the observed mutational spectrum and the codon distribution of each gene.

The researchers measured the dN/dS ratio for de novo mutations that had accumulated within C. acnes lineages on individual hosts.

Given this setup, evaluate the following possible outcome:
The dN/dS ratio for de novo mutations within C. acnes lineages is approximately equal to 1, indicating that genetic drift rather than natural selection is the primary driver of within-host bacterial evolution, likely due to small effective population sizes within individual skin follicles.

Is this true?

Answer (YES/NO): NO